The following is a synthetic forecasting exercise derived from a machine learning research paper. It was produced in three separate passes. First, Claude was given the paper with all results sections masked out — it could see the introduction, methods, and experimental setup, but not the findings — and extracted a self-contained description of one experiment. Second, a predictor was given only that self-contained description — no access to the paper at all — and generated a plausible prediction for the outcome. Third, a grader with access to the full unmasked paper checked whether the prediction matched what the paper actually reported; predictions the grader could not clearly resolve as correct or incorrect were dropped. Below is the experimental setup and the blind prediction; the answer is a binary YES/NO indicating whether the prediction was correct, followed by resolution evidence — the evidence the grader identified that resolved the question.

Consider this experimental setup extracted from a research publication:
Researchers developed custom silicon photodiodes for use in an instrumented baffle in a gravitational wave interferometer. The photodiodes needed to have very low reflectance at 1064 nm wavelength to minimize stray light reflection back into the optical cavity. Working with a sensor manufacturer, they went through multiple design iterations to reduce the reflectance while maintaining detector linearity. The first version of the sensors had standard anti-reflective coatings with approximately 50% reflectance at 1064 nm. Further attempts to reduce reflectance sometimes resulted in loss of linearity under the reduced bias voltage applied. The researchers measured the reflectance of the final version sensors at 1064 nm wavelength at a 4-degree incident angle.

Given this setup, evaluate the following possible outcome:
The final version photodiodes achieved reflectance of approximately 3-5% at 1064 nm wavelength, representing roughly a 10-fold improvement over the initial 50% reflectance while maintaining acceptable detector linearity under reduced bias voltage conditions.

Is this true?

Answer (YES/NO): NO